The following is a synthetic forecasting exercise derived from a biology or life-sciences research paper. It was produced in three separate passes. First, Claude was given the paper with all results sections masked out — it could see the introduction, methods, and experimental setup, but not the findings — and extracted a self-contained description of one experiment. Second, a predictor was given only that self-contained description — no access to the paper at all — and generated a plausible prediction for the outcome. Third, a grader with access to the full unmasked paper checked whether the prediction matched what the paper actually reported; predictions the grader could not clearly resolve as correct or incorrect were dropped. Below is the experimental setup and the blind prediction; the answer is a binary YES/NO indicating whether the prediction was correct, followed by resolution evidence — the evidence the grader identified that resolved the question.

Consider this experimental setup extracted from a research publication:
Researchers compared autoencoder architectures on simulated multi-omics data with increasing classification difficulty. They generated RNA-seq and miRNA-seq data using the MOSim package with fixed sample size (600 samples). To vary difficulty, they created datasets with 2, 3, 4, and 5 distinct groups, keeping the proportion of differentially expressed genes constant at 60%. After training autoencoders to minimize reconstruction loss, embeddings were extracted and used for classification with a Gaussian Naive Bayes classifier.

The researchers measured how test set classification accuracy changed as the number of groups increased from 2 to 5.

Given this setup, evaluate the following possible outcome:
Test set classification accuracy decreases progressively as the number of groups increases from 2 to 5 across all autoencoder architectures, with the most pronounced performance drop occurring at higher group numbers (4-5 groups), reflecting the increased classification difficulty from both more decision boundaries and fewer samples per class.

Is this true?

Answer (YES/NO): NO